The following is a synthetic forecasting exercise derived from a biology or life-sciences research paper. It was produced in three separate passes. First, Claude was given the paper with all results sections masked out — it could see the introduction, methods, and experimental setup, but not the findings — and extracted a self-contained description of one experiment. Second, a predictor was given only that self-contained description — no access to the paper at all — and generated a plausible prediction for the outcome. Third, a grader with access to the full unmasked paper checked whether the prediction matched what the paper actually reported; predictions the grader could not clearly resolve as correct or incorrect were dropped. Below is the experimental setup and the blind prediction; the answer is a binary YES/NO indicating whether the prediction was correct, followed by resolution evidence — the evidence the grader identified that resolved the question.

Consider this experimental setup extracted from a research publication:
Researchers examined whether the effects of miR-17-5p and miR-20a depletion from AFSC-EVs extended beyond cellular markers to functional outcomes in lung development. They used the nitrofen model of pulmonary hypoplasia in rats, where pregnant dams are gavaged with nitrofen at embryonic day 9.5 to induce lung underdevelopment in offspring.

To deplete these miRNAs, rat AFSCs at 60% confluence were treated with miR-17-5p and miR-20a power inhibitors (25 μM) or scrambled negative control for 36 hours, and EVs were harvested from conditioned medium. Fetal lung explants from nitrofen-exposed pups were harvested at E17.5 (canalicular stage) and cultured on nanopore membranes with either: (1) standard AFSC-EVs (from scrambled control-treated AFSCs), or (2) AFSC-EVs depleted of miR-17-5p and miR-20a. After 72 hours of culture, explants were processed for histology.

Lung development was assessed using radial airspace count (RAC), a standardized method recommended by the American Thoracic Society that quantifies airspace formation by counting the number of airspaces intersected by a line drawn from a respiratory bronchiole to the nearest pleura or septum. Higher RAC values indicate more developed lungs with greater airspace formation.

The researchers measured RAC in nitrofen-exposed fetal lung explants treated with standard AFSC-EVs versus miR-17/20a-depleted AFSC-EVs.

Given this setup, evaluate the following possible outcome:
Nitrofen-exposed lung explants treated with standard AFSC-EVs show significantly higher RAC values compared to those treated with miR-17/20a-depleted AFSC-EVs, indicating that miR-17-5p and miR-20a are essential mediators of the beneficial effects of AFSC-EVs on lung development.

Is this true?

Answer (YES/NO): YES